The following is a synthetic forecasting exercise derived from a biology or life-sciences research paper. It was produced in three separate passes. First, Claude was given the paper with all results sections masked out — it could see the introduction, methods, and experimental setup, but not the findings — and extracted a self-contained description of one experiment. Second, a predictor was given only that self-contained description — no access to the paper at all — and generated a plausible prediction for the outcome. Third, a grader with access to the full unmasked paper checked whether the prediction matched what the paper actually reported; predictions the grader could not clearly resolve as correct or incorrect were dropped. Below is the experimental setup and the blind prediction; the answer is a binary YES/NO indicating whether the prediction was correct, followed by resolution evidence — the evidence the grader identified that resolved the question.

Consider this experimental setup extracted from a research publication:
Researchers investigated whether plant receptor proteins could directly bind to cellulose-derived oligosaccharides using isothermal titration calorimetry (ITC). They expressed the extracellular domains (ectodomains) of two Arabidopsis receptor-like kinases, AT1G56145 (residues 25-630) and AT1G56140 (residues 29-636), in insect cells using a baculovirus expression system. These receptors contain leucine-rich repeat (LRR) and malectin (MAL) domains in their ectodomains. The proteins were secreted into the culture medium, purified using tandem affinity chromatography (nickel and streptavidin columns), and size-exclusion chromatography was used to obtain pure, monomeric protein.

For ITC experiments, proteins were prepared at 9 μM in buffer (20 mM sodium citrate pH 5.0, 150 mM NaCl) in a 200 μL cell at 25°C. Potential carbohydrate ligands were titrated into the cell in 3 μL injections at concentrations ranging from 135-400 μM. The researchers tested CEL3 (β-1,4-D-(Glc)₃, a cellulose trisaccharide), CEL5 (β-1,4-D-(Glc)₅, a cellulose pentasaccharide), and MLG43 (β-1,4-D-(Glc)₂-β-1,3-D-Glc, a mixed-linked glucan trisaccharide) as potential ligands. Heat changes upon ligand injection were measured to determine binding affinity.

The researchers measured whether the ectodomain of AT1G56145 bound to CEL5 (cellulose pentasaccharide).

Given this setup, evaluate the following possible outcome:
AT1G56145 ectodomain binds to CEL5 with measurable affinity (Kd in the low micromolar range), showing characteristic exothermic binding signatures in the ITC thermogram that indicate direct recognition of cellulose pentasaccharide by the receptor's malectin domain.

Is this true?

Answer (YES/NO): NO